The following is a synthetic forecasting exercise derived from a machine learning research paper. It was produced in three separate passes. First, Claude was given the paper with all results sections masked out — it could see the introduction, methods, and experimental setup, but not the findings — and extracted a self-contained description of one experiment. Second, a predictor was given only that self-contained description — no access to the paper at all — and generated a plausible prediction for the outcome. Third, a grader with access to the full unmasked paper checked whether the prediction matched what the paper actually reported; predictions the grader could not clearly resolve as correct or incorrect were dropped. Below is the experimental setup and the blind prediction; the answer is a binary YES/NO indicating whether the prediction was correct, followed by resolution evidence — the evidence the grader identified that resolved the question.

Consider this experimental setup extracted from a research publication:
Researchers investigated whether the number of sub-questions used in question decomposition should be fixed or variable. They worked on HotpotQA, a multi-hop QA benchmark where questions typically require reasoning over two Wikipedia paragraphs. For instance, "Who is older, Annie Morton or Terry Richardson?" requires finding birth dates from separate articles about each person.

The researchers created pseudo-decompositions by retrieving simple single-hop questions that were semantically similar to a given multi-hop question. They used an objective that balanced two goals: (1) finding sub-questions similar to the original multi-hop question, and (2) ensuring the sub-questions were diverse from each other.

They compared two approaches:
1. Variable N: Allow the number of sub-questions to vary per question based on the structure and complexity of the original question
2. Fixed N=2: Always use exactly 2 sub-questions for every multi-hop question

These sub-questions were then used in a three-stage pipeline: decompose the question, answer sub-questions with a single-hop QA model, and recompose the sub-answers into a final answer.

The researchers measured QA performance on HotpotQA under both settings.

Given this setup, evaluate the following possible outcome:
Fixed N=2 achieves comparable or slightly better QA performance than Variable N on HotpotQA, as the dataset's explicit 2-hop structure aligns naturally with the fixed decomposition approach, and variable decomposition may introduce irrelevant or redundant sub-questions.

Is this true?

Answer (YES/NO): YES